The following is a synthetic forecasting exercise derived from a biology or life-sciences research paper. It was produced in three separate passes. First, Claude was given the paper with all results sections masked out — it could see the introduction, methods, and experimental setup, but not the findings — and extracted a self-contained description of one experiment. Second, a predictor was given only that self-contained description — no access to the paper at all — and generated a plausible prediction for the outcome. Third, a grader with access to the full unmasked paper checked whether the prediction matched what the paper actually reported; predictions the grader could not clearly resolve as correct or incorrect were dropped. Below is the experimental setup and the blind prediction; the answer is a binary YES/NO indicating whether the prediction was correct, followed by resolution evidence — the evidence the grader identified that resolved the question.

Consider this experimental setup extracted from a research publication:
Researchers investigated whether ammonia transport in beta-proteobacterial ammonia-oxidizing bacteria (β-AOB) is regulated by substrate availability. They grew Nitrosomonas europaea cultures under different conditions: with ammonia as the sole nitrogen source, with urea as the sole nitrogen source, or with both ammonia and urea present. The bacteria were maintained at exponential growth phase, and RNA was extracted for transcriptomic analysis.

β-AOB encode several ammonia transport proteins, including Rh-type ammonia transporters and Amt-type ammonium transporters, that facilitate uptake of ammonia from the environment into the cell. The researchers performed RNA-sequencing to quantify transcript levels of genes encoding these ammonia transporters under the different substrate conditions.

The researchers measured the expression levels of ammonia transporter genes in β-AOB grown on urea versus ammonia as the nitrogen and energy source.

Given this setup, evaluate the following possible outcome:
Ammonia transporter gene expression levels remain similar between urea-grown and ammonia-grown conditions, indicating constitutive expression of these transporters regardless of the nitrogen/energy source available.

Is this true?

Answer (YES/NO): YES